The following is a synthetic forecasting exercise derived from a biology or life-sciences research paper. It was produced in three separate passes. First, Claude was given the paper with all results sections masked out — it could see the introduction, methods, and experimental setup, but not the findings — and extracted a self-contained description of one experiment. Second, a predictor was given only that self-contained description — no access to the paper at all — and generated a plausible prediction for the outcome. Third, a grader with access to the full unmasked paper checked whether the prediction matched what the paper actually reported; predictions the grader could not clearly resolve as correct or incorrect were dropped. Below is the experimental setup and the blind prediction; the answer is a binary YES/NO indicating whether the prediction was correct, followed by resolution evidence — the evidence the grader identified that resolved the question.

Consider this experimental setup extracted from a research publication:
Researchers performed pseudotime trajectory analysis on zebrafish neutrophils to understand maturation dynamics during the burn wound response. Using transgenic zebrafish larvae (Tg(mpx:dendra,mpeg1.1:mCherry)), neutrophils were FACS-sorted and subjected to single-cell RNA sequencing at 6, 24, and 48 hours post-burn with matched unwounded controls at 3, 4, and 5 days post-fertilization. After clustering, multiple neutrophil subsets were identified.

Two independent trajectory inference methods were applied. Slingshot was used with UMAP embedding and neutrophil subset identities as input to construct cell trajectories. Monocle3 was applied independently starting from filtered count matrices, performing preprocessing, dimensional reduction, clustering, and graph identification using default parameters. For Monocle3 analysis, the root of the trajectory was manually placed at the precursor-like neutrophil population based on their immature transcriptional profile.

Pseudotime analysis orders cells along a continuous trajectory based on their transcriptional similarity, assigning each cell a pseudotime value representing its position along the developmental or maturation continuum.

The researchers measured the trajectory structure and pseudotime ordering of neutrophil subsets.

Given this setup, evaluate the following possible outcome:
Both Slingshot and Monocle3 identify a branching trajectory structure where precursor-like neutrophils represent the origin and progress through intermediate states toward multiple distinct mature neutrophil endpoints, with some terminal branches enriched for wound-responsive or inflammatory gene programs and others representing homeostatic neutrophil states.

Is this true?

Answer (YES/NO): NO